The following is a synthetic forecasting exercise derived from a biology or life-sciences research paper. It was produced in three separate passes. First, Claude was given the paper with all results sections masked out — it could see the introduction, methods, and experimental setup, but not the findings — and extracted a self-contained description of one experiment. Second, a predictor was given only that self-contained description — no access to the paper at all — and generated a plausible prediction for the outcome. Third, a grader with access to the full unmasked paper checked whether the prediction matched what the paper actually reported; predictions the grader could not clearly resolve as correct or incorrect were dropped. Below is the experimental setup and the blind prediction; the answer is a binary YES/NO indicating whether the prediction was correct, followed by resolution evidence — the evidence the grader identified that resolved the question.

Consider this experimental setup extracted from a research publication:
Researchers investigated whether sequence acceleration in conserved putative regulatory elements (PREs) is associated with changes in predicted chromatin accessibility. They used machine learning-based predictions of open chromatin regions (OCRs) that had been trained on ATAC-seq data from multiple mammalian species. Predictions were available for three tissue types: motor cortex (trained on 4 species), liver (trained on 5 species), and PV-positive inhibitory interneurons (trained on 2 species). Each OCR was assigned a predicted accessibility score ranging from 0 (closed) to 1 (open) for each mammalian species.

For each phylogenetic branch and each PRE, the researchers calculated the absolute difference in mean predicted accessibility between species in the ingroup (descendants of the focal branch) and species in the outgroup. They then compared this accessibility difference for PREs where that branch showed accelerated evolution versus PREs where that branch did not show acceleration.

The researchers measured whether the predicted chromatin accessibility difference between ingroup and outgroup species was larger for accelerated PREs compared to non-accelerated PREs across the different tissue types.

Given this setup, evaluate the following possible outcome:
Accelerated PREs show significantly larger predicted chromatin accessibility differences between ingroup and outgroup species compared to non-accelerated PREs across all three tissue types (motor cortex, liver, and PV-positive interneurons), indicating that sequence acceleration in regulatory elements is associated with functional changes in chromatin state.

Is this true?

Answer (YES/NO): NO